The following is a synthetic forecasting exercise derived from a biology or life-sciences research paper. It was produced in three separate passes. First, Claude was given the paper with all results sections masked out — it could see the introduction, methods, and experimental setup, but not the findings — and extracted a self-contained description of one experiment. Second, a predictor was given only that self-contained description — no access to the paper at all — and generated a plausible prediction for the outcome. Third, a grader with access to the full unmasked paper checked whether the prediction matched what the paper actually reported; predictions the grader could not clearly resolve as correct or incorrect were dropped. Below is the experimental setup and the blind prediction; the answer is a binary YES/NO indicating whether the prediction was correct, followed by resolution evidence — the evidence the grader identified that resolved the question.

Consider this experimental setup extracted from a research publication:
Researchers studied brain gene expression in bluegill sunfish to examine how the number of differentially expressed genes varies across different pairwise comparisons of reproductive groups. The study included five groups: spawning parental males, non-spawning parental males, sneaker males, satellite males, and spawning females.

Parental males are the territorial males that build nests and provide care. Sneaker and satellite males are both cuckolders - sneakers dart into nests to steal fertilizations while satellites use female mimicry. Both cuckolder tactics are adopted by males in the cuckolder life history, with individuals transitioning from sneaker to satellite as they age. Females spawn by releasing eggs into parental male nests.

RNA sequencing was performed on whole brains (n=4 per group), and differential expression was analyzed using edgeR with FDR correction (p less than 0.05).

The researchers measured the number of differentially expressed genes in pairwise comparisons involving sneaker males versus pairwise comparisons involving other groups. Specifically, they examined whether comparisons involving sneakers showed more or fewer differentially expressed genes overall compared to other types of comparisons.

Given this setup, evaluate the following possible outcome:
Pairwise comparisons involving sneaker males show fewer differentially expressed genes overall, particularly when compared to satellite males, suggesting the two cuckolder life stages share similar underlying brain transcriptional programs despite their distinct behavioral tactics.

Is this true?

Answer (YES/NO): NO